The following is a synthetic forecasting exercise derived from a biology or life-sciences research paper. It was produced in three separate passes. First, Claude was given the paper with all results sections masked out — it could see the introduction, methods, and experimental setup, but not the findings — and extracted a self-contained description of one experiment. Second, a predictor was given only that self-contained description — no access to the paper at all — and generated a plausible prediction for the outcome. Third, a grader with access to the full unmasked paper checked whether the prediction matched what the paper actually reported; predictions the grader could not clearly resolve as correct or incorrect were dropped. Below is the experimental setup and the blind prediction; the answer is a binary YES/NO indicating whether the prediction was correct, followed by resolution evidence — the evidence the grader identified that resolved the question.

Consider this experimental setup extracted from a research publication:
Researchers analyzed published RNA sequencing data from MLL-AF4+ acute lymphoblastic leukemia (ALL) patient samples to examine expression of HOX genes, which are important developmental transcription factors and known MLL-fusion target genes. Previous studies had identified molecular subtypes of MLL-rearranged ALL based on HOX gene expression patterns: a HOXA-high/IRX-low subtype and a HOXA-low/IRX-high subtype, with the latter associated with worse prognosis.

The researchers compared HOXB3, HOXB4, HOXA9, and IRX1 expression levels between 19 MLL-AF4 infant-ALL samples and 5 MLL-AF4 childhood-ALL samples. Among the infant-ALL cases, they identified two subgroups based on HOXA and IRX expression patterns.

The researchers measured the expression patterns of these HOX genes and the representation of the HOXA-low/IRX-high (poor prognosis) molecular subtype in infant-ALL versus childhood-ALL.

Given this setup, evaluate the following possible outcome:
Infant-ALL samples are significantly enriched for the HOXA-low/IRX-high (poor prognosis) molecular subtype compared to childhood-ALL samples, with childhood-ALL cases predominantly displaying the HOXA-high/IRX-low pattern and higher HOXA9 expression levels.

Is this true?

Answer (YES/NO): YES